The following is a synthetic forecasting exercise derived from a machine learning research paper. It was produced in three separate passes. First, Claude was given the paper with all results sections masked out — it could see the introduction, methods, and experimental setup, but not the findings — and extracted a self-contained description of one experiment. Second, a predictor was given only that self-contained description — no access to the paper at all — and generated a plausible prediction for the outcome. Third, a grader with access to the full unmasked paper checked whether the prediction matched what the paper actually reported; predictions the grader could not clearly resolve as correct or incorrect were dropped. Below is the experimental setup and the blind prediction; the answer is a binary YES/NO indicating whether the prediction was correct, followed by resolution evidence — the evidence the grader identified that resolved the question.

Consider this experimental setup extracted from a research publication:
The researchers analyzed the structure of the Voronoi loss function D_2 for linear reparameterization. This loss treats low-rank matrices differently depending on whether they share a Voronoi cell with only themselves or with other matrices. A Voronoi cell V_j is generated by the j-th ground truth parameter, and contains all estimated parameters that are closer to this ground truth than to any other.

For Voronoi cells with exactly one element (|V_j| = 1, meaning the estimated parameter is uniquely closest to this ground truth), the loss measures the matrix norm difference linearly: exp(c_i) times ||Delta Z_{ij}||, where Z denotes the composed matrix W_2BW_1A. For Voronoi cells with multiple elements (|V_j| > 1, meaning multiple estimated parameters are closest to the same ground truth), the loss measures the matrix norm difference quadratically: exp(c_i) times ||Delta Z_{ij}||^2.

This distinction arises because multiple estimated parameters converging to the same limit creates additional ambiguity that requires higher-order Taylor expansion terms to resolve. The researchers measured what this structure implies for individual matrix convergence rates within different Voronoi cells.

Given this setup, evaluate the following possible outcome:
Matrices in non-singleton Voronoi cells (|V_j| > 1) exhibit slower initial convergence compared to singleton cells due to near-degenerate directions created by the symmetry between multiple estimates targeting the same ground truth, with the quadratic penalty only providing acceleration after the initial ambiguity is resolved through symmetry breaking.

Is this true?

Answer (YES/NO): NO